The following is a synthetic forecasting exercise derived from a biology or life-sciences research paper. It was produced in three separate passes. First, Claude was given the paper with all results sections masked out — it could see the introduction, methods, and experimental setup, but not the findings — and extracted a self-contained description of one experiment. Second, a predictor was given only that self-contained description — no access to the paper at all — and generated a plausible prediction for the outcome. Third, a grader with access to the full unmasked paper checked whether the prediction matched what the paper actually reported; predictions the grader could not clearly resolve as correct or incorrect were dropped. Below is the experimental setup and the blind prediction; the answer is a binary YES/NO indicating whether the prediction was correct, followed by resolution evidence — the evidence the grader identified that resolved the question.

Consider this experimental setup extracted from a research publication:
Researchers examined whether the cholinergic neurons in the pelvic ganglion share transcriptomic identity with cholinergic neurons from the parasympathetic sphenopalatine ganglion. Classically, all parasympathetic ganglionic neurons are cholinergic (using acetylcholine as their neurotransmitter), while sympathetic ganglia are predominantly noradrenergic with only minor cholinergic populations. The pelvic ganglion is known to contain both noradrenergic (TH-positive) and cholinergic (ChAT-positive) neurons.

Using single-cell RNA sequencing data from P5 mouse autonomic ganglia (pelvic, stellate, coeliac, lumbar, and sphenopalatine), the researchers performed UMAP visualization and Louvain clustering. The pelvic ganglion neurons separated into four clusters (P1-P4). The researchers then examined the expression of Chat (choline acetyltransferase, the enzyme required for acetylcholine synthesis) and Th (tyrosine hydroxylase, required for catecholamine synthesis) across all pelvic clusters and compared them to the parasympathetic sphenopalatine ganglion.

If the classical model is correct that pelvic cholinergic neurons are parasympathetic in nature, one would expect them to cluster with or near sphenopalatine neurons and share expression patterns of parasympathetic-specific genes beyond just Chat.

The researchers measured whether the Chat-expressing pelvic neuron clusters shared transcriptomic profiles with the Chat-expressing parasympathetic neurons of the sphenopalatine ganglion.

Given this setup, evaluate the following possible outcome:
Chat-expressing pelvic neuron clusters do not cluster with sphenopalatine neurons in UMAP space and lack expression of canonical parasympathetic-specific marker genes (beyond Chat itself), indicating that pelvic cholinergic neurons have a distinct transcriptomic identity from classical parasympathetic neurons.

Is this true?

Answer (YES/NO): YES